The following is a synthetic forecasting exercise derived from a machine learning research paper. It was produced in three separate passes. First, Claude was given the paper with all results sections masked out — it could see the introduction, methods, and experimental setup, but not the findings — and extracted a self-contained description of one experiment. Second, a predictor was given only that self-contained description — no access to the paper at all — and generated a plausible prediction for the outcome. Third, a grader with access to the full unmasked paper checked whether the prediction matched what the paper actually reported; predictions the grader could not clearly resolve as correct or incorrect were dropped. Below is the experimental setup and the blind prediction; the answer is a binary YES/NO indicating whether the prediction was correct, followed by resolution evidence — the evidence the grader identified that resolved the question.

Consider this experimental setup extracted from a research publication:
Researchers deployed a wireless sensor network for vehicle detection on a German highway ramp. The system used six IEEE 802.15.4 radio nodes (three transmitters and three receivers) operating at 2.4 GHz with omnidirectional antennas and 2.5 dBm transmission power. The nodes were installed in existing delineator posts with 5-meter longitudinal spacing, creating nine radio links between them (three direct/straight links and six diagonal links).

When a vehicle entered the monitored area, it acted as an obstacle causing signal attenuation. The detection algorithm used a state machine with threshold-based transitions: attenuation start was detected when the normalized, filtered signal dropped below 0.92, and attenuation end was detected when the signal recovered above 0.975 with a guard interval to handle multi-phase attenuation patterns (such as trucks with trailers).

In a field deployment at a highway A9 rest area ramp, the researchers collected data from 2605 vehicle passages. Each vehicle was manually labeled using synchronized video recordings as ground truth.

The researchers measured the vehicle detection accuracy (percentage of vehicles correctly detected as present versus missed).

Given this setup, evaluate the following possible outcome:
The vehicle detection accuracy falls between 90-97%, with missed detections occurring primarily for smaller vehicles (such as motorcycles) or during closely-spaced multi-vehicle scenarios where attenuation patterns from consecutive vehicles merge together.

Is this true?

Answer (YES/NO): NO